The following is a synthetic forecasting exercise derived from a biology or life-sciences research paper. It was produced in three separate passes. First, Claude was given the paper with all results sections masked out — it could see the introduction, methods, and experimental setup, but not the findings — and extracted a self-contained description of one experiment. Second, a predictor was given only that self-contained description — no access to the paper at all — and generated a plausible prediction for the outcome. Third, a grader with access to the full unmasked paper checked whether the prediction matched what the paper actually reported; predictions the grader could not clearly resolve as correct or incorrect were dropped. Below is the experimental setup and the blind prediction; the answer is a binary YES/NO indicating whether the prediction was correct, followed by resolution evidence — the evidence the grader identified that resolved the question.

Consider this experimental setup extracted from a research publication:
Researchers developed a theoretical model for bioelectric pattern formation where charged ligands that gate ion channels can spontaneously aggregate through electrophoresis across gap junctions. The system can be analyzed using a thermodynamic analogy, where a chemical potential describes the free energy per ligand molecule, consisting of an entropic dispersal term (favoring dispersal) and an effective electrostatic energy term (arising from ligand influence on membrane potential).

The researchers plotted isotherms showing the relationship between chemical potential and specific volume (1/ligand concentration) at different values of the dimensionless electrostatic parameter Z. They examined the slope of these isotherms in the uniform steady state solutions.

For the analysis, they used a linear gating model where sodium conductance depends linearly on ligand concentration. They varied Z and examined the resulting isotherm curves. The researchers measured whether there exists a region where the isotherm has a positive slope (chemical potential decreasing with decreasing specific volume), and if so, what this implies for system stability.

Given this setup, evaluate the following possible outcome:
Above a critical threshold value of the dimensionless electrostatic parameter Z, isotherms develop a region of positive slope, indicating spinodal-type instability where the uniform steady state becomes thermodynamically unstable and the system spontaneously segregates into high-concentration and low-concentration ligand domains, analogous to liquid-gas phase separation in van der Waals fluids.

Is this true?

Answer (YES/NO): YES